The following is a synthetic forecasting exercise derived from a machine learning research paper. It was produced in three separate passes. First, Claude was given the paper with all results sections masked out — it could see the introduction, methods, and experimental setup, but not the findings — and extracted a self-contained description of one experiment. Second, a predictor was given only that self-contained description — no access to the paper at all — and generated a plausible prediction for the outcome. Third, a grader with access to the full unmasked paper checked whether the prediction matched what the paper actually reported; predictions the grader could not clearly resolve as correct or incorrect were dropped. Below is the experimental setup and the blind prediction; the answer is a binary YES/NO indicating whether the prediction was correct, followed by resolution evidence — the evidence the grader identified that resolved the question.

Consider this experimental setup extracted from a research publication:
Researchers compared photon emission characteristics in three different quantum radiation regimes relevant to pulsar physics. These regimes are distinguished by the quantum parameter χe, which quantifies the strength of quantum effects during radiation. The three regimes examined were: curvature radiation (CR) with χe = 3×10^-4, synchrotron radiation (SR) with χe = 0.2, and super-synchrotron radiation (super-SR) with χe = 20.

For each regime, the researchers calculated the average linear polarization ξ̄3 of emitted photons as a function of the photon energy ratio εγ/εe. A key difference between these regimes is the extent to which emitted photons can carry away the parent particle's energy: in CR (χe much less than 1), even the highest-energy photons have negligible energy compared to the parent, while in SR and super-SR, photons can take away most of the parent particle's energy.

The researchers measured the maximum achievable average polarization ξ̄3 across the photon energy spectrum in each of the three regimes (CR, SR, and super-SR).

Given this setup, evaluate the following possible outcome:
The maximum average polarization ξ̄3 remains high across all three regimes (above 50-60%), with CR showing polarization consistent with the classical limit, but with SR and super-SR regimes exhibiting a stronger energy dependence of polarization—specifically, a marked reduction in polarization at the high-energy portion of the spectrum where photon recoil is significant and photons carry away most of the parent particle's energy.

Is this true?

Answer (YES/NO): NO